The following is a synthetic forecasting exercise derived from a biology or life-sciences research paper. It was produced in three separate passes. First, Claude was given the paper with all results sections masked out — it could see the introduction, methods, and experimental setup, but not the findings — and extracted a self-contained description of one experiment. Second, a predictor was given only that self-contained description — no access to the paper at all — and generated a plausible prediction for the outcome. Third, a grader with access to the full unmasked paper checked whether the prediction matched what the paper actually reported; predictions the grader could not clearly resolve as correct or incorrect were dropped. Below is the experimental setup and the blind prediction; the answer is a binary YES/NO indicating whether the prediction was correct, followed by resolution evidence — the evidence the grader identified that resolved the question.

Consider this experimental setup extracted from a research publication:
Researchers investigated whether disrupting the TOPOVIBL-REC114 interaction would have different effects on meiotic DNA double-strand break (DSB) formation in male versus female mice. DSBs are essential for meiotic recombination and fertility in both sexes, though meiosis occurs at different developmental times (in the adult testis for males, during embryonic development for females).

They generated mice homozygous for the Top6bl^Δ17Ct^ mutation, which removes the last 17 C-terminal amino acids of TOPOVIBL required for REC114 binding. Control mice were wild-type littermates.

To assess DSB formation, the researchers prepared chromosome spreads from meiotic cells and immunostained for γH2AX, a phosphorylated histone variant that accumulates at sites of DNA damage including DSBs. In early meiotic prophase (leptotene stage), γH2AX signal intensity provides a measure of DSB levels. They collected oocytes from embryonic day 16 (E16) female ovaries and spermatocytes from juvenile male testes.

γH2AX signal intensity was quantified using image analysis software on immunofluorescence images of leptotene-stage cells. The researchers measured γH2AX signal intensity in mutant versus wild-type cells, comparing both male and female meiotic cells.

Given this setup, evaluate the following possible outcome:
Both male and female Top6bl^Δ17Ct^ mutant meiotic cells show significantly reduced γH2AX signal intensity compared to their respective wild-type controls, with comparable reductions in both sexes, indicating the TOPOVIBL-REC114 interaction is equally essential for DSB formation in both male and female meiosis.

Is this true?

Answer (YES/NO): NO